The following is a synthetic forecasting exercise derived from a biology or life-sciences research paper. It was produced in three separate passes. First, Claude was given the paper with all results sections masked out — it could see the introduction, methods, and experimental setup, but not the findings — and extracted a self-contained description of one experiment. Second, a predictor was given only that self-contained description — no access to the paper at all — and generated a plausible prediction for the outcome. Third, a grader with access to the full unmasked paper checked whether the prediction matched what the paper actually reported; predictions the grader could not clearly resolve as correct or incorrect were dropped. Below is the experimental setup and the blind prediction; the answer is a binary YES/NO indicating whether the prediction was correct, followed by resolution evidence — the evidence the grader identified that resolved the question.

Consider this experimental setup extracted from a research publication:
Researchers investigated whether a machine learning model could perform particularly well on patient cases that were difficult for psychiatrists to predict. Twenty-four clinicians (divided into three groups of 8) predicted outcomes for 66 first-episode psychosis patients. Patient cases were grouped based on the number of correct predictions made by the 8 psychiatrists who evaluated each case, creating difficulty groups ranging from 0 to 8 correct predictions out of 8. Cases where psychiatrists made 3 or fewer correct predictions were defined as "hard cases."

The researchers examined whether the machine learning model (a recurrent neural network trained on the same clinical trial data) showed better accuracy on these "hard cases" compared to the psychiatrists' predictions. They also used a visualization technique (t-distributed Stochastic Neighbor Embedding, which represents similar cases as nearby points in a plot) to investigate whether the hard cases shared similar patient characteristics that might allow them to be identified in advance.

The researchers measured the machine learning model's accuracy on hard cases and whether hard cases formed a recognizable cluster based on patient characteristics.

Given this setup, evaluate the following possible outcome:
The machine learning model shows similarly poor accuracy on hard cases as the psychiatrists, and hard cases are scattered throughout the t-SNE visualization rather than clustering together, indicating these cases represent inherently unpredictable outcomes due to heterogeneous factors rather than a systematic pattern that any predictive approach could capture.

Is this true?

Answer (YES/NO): NO